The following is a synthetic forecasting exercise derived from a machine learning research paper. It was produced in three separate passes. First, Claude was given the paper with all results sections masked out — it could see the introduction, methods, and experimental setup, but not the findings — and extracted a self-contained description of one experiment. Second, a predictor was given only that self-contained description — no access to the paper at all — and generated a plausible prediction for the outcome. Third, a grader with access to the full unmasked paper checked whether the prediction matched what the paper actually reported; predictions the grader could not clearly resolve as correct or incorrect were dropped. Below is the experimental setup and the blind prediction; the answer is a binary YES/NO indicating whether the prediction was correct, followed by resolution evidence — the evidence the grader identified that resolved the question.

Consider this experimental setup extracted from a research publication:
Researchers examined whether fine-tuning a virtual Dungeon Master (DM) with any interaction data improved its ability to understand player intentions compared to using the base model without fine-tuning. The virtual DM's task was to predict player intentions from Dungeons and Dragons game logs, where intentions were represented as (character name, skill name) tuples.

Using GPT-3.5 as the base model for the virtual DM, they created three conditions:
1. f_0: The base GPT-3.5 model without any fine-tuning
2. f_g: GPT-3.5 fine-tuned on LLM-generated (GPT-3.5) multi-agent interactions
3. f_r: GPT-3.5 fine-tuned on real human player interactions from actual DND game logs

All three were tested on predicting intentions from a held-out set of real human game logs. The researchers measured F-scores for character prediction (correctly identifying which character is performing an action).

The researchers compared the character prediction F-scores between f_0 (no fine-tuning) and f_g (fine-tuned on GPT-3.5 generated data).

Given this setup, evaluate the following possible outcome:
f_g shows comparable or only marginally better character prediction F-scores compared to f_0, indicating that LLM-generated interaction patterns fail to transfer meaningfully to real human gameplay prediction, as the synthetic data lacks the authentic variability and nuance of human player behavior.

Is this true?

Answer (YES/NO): NO